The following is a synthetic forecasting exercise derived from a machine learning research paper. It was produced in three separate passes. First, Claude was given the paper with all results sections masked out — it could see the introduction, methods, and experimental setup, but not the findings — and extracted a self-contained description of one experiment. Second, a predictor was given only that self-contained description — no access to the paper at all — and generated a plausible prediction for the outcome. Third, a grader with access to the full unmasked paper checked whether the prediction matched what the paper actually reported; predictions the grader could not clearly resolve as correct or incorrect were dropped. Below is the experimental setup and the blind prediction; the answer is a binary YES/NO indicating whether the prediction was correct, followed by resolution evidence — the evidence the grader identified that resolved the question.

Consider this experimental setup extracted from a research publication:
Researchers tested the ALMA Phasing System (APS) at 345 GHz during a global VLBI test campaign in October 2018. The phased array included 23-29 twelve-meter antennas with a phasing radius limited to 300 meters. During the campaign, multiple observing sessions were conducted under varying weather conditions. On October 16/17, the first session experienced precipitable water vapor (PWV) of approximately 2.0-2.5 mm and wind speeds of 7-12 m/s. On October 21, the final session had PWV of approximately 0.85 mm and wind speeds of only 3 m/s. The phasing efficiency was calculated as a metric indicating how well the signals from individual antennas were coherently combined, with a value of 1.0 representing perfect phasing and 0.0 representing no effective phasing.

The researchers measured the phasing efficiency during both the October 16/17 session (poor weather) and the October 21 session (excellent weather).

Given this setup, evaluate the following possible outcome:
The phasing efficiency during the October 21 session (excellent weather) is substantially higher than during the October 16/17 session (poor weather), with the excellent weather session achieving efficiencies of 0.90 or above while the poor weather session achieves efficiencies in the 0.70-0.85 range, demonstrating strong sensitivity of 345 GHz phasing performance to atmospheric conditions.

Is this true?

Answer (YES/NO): NO